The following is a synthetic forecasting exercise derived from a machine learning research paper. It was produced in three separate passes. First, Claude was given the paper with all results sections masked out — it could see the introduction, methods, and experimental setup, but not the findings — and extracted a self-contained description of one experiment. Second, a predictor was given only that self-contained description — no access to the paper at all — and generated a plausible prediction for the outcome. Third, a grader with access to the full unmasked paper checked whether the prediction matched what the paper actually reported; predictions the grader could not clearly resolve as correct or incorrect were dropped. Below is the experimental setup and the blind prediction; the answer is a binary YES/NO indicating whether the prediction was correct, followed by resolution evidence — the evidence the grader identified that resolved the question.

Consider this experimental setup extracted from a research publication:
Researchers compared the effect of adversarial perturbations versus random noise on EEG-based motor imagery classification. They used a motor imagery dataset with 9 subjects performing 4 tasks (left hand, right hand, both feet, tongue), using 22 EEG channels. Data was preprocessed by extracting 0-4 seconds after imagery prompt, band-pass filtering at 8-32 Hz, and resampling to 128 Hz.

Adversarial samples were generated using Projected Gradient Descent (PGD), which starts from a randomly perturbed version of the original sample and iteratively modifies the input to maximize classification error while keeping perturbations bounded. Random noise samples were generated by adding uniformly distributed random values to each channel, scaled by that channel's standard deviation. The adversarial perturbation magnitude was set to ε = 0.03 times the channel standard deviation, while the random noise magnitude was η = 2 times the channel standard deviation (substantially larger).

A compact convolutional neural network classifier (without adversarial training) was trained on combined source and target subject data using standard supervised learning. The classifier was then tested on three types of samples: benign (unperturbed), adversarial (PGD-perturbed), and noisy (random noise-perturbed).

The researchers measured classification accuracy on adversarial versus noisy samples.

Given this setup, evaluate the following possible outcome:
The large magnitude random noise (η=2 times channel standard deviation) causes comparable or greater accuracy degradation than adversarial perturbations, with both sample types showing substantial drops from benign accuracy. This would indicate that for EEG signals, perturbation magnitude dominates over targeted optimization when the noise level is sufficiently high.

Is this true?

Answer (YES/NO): NO